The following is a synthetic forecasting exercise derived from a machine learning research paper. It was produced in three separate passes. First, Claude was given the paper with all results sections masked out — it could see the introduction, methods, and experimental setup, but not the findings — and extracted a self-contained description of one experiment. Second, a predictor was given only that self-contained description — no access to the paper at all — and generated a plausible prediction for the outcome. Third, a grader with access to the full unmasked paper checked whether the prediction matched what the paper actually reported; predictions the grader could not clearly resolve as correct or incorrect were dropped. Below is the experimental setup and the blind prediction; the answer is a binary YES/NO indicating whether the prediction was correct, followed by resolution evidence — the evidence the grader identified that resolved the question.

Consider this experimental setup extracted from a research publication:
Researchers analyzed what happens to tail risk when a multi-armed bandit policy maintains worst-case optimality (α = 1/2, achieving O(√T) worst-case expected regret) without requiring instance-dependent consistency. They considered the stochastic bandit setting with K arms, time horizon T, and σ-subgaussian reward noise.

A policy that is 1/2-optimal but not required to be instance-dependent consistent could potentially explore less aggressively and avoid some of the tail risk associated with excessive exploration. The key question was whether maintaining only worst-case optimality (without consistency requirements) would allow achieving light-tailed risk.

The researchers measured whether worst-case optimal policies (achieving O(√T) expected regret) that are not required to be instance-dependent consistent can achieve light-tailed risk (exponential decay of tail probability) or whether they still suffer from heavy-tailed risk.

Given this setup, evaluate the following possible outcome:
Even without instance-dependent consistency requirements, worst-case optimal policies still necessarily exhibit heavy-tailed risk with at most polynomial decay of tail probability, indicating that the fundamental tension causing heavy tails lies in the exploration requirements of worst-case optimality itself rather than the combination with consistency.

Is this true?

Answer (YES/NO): NO